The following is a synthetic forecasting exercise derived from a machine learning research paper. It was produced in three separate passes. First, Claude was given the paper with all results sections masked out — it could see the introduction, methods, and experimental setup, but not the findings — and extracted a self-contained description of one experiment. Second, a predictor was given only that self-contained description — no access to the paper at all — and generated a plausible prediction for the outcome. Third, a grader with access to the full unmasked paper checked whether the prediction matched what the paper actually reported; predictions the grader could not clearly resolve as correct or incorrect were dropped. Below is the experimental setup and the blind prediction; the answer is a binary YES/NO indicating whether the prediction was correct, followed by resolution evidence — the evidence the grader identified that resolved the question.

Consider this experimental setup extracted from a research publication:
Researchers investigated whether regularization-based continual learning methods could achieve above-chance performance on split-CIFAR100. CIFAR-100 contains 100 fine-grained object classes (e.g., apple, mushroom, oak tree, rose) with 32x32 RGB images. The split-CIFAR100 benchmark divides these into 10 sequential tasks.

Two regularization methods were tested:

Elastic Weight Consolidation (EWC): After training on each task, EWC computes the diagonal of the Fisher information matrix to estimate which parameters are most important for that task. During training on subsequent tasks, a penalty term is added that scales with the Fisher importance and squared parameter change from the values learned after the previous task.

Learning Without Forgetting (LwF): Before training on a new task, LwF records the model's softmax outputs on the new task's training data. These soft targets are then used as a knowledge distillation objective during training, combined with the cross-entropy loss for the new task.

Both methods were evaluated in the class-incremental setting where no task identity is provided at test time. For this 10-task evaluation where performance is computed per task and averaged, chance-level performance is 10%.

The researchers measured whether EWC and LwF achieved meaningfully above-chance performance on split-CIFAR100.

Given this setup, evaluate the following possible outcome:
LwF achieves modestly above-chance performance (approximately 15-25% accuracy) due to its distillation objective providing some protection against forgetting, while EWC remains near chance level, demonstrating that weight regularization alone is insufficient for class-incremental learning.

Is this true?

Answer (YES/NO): NO